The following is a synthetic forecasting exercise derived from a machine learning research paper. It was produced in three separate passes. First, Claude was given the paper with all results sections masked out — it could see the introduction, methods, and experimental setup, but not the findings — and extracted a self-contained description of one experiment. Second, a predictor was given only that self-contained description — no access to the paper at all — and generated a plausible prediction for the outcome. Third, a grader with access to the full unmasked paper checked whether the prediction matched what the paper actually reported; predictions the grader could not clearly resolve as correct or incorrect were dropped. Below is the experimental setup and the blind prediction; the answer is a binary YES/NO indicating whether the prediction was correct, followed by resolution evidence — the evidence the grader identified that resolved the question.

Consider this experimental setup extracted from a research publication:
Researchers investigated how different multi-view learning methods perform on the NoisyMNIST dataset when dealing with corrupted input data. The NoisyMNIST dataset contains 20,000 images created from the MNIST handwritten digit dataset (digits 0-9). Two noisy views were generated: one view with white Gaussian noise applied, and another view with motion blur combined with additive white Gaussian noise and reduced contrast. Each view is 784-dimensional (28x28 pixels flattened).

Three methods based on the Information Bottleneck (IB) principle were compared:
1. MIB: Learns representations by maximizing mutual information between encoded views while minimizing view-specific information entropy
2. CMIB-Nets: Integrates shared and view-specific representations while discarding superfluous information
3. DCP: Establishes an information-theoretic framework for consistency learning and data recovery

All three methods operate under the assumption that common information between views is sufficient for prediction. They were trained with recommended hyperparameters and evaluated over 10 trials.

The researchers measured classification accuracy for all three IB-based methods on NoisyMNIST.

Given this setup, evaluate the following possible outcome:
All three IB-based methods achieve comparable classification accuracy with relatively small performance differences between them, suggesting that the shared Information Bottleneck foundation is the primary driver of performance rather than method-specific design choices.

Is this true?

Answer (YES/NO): NO